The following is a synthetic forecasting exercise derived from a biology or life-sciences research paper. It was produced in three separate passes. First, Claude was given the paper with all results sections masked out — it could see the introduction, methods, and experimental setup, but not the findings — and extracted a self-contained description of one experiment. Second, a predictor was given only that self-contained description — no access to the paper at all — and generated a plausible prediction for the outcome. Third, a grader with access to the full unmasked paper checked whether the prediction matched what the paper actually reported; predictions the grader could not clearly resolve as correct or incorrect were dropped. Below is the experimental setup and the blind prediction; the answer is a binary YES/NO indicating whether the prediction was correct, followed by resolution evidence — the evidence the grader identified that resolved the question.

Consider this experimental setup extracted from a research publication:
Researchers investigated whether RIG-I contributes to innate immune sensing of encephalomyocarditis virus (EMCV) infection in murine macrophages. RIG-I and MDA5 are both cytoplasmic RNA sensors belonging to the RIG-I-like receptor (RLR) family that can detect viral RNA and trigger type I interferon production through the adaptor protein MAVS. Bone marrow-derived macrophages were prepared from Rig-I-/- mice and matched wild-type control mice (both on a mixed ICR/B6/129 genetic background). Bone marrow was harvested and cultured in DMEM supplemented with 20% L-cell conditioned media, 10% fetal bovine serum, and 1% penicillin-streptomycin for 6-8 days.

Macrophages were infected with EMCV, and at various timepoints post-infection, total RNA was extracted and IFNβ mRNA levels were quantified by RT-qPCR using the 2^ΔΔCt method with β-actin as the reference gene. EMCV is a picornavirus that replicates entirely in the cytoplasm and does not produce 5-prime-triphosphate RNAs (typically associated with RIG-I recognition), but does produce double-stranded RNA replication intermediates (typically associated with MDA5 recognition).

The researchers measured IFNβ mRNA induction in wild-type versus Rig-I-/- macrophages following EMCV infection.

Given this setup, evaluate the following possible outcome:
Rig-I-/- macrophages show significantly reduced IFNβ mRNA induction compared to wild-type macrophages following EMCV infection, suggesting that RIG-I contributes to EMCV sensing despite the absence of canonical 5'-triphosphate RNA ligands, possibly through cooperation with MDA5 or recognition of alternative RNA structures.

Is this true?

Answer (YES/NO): YES